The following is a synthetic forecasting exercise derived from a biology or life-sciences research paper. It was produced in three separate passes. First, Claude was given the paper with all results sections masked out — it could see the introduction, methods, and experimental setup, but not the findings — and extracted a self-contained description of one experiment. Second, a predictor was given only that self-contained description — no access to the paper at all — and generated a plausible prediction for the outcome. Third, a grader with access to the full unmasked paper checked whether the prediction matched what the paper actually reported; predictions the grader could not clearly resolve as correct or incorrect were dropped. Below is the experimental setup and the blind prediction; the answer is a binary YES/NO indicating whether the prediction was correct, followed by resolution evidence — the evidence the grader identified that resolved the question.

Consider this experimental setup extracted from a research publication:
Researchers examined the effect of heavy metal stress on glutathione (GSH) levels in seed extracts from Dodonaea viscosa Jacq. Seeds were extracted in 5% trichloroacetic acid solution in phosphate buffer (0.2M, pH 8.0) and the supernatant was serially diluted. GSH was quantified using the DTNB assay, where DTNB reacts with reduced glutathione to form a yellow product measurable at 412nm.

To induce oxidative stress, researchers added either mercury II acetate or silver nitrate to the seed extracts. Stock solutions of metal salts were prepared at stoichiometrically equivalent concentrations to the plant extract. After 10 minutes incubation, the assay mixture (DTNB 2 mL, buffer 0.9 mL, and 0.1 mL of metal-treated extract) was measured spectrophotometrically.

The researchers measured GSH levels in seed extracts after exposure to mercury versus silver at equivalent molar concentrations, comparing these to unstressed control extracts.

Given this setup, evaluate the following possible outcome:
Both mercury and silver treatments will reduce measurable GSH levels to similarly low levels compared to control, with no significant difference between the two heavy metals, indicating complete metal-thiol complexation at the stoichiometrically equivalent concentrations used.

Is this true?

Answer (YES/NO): NO